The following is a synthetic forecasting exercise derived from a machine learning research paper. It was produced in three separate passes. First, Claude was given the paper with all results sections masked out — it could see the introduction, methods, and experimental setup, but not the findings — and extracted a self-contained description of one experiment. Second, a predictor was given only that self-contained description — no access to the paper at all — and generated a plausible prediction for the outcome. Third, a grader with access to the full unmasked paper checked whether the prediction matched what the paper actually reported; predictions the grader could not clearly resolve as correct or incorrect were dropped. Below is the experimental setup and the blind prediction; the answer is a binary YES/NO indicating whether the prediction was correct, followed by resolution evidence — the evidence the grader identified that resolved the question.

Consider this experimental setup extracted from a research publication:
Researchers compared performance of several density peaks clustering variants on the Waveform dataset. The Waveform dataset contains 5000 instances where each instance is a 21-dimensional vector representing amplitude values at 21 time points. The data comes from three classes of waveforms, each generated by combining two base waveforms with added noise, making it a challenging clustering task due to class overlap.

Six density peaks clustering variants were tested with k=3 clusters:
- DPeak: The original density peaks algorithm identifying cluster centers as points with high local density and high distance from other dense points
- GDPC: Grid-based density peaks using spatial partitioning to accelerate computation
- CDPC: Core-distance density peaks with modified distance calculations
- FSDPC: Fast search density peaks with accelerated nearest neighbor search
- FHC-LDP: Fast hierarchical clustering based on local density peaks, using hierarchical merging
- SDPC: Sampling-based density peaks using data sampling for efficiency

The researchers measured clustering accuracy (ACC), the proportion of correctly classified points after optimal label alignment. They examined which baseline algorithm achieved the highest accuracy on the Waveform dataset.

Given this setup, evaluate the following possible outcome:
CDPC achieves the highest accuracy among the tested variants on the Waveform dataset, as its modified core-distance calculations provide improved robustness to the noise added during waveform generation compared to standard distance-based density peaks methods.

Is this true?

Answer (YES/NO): NO